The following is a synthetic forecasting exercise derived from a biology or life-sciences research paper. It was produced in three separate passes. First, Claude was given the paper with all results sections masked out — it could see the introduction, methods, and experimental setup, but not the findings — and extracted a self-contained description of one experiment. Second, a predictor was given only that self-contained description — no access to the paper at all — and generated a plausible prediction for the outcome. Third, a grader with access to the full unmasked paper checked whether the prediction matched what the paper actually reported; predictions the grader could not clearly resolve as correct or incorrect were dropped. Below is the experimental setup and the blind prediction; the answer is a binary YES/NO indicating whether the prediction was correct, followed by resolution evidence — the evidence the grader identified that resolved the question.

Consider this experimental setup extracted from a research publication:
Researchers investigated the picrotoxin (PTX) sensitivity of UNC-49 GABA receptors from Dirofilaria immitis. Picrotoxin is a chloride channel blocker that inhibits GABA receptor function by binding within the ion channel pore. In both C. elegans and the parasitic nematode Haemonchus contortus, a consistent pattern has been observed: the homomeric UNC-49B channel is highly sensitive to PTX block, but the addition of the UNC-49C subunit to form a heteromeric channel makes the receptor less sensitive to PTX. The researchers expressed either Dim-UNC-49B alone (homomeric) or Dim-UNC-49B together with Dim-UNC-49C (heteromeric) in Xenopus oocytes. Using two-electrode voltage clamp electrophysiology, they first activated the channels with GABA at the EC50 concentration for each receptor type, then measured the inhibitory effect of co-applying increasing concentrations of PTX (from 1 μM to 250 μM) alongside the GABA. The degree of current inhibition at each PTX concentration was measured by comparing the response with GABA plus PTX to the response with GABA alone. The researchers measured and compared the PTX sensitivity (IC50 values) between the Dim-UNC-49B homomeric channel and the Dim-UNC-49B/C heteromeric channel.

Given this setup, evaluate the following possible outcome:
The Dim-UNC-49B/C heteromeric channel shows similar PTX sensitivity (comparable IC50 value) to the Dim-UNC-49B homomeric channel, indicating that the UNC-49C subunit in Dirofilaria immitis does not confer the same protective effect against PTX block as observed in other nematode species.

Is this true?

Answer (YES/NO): YES